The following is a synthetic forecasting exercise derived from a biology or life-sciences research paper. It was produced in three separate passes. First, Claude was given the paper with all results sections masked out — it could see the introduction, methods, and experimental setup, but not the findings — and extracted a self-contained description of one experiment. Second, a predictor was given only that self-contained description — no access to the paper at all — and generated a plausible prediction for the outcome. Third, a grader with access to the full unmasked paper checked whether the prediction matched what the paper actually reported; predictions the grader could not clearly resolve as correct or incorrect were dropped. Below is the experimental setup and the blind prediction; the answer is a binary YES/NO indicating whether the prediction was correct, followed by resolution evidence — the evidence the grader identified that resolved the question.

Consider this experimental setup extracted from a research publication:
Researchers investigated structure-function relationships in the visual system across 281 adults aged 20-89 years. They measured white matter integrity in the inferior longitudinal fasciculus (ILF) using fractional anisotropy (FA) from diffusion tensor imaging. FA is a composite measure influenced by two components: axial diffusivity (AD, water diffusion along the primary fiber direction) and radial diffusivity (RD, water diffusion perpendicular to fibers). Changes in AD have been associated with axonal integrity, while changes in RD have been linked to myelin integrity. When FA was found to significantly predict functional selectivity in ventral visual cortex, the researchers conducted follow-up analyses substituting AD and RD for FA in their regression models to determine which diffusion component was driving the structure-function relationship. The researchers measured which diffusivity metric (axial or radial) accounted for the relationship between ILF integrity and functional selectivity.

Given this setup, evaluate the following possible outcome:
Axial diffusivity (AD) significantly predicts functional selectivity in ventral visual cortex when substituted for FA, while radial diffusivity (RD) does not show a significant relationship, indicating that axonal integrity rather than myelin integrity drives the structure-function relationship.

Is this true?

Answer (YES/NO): NO